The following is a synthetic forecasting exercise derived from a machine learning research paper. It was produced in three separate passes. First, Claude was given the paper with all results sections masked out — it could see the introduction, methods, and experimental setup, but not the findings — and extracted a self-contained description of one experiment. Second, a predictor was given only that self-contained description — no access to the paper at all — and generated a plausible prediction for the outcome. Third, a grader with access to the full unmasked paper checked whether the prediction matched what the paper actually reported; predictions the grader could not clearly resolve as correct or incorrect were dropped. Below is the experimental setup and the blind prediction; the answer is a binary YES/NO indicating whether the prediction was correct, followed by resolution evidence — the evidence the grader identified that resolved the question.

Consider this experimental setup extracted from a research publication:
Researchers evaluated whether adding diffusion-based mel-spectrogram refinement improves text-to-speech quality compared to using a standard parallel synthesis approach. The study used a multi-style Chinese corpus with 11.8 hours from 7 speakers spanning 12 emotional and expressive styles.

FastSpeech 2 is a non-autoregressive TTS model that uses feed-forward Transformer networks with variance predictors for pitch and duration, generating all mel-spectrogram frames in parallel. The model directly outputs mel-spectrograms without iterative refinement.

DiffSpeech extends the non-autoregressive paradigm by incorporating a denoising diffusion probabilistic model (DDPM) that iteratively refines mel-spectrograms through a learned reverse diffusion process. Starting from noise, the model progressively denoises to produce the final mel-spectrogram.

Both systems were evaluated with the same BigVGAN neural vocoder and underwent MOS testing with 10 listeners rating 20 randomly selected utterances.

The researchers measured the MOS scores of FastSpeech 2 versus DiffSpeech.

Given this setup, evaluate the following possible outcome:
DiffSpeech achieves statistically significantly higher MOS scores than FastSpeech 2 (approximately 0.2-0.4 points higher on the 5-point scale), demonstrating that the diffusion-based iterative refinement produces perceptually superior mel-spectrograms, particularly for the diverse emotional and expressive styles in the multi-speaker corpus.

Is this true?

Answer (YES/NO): NO